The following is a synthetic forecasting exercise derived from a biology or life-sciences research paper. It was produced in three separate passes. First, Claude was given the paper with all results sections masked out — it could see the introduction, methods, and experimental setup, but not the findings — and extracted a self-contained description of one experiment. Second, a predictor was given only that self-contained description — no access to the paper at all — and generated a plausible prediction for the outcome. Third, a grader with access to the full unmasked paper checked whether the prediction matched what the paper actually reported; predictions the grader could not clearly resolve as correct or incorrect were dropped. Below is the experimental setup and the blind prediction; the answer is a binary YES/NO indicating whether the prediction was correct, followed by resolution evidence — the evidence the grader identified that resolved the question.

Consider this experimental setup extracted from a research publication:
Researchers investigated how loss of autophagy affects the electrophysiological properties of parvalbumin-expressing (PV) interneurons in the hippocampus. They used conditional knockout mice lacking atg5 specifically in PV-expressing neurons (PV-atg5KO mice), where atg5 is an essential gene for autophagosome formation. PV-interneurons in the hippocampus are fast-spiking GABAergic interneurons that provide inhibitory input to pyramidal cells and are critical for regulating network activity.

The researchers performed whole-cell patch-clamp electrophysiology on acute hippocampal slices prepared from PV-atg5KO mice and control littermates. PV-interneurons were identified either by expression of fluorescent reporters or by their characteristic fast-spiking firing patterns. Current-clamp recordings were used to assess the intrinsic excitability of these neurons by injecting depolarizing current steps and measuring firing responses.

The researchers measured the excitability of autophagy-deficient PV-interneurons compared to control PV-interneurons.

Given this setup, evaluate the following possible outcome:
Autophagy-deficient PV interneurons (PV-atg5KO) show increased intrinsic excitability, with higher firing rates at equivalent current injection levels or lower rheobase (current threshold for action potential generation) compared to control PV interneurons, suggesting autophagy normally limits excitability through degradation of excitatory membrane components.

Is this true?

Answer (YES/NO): NO